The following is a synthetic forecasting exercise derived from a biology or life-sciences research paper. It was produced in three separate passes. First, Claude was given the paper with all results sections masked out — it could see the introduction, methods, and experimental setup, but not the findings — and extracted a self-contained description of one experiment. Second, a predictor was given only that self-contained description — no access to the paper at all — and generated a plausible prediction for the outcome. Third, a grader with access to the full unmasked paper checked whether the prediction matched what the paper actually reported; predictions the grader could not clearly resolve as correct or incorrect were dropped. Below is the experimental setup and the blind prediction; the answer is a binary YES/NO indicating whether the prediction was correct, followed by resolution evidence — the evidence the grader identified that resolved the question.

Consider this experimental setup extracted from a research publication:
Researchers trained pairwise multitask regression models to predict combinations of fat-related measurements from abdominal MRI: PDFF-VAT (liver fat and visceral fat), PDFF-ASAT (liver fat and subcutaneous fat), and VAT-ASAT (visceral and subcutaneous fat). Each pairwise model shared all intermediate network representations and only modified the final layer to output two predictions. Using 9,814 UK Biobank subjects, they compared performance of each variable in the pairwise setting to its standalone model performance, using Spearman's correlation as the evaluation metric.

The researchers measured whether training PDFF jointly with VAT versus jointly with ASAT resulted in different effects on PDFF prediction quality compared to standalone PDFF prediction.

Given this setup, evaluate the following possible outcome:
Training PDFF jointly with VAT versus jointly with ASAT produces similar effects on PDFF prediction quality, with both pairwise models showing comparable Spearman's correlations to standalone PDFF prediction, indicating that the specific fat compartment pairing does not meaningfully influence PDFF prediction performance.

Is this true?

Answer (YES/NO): NO